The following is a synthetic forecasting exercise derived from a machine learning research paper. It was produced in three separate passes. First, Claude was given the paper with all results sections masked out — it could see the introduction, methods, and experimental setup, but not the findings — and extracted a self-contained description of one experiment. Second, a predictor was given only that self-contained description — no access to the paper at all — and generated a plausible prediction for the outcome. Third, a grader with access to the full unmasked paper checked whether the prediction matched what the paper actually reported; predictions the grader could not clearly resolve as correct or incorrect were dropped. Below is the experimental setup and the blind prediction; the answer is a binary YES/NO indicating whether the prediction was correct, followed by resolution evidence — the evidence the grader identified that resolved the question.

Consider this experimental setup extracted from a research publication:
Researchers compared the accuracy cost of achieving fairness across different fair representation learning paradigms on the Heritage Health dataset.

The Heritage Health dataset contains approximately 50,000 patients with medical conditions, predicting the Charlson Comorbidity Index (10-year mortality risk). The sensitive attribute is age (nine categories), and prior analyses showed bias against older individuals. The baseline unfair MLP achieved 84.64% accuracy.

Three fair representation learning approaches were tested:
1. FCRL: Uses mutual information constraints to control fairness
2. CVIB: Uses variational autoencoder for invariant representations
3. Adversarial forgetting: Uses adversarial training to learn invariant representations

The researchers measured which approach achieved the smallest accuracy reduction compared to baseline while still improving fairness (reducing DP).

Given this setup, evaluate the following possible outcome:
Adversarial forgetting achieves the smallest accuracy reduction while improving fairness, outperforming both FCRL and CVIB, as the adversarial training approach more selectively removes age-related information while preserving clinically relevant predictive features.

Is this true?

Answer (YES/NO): YES